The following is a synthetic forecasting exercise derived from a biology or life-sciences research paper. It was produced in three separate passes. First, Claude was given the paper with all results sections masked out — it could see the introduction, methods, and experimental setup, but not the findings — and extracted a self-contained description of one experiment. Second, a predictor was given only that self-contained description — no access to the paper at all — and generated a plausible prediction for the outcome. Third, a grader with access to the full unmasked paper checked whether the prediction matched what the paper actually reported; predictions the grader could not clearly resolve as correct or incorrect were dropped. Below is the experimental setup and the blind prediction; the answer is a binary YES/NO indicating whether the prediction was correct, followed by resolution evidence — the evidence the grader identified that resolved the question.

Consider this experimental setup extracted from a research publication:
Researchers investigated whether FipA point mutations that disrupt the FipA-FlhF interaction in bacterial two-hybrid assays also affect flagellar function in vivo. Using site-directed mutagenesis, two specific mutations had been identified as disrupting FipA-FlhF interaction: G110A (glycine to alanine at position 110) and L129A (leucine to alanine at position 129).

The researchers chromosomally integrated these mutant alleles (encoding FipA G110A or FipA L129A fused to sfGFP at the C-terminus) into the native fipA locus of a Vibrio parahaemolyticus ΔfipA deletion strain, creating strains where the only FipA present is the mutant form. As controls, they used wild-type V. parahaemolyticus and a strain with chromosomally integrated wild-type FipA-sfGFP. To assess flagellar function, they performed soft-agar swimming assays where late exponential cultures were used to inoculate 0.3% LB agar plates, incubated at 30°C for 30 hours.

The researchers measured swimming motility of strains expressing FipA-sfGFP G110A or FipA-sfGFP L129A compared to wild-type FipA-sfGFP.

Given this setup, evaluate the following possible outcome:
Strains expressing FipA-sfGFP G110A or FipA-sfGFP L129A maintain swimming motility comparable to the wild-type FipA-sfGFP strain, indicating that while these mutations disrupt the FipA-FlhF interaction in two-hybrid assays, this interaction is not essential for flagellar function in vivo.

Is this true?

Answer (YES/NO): NO